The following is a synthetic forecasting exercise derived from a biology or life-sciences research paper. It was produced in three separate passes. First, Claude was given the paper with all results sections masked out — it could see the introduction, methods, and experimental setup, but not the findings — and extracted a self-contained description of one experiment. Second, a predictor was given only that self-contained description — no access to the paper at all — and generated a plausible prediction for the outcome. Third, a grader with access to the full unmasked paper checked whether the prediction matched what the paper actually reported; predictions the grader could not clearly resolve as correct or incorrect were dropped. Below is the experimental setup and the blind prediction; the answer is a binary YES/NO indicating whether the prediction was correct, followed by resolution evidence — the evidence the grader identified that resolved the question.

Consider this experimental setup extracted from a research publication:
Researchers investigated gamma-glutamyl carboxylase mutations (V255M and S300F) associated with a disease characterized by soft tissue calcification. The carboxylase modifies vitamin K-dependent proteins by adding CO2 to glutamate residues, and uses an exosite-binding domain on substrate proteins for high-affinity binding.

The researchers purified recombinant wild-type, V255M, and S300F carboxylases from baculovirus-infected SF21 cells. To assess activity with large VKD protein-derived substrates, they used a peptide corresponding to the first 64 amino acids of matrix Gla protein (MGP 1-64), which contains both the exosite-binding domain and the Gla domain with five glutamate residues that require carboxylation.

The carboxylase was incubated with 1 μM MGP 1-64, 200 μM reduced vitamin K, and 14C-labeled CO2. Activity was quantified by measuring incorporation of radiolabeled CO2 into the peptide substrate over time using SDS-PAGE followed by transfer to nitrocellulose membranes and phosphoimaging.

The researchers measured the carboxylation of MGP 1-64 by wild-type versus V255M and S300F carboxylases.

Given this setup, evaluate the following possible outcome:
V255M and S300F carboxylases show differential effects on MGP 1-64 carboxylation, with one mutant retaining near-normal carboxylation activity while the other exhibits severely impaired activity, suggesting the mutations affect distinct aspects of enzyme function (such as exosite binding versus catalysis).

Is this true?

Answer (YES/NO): NO